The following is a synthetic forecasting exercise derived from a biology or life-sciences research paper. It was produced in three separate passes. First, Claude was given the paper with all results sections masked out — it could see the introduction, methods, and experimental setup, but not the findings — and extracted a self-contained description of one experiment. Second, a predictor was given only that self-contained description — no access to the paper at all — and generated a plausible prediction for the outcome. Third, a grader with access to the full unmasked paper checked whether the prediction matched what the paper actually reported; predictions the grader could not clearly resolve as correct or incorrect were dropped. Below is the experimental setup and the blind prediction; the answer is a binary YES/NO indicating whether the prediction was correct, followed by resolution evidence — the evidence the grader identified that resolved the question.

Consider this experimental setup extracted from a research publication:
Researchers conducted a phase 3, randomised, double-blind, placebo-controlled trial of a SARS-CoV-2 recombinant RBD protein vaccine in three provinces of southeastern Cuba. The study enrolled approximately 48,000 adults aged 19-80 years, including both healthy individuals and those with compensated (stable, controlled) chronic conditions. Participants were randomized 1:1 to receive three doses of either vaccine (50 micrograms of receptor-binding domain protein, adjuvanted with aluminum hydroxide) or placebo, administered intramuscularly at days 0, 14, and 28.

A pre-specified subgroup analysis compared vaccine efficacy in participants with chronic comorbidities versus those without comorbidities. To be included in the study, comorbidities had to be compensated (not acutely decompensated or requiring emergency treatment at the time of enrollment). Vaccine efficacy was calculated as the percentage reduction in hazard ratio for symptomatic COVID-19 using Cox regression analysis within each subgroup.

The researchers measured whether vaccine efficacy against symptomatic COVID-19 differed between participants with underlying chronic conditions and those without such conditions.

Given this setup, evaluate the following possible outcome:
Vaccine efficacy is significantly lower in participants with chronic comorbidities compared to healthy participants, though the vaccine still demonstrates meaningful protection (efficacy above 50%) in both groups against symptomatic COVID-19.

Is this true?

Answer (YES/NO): NO